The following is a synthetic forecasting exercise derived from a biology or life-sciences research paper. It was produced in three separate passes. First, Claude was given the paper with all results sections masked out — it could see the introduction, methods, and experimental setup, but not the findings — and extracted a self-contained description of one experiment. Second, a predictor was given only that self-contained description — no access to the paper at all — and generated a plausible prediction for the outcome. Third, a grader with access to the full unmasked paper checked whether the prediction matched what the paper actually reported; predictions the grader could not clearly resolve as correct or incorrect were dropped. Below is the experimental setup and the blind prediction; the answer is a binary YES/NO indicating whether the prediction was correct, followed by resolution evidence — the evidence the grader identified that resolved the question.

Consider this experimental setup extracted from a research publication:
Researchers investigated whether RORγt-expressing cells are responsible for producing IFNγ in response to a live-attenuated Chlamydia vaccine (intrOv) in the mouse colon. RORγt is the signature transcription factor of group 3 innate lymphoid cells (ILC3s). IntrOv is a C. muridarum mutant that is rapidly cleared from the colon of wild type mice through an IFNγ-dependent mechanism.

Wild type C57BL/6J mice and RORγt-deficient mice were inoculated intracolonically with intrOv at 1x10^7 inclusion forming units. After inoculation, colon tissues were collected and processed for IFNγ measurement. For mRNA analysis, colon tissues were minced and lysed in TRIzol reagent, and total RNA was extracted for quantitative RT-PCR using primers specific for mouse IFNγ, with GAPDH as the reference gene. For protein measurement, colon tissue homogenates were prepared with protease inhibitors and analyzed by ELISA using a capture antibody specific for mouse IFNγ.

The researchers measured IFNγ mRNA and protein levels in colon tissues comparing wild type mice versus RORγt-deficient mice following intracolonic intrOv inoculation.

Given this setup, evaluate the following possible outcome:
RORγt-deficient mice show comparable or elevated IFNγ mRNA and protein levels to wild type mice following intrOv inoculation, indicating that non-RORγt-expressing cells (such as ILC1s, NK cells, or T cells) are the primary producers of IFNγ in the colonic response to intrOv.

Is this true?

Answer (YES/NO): NO